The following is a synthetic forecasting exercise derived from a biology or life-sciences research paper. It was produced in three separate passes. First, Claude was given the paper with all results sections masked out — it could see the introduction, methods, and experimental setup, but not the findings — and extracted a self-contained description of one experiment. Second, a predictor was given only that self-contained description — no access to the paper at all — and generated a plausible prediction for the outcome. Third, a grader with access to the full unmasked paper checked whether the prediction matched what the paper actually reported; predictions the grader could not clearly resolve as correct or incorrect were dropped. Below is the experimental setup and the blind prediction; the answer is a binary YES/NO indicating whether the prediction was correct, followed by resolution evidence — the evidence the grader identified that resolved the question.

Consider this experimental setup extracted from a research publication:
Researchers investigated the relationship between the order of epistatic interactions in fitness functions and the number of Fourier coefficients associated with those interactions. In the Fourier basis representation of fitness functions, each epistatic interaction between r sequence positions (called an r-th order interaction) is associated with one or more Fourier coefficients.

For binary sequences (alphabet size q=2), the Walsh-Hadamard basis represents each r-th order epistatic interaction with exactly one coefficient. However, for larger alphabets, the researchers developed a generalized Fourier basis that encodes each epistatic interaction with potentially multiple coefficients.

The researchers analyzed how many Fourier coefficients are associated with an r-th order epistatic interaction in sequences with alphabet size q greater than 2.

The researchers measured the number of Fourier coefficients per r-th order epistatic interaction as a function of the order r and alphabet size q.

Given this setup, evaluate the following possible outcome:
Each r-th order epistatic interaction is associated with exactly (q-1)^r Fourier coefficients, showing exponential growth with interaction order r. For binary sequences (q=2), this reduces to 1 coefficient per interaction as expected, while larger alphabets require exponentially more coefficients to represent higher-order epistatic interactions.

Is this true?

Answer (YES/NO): YES